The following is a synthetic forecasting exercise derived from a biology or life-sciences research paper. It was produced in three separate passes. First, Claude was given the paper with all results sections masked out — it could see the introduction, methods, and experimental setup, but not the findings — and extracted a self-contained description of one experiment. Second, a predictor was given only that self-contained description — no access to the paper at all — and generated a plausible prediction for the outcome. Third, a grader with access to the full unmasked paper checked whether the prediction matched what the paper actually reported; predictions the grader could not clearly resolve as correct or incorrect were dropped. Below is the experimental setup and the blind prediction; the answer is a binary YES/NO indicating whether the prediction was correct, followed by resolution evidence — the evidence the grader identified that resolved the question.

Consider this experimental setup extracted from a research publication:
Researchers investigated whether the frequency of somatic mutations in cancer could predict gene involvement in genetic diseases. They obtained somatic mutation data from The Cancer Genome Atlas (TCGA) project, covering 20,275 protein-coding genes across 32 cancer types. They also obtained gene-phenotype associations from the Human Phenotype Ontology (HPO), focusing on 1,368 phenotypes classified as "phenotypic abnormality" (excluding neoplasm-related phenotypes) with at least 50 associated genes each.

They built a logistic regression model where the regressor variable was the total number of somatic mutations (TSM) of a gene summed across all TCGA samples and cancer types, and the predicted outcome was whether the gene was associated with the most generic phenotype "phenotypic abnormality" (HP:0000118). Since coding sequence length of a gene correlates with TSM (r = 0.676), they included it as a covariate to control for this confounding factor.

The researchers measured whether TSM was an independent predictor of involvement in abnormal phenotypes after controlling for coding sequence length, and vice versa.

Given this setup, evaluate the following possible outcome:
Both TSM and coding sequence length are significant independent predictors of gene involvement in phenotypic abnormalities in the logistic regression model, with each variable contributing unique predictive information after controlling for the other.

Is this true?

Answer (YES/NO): NO